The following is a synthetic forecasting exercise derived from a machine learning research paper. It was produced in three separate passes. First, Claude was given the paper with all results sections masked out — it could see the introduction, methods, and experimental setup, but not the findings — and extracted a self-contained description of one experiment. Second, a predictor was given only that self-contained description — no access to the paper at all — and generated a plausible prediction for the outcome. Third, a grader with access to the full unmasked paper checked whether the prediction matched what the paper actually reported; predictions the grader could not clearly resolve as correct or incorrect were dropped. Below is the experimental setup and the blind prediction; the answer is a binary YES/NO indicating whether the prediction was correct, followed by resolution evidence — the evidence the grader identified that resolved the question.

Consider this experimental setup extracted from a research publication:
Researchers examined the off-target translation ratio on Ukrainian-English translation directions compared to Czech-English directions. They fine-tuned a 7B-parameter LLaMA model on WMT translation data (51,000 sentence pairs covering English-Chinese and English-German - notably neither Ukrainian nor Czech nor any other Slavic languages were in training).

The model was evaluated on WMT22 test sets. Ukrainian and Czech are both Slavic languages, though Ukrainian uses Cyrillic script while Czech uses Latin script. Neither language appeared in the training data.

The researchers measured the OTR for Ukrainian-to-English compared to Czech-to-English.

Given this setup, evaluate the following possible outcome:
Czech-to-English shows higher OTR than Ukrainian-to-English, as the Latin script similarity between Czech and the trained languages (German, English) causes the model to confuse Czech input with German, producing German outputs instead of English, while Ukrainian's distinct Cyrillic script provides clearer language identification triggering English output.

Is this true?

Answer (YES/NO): NO